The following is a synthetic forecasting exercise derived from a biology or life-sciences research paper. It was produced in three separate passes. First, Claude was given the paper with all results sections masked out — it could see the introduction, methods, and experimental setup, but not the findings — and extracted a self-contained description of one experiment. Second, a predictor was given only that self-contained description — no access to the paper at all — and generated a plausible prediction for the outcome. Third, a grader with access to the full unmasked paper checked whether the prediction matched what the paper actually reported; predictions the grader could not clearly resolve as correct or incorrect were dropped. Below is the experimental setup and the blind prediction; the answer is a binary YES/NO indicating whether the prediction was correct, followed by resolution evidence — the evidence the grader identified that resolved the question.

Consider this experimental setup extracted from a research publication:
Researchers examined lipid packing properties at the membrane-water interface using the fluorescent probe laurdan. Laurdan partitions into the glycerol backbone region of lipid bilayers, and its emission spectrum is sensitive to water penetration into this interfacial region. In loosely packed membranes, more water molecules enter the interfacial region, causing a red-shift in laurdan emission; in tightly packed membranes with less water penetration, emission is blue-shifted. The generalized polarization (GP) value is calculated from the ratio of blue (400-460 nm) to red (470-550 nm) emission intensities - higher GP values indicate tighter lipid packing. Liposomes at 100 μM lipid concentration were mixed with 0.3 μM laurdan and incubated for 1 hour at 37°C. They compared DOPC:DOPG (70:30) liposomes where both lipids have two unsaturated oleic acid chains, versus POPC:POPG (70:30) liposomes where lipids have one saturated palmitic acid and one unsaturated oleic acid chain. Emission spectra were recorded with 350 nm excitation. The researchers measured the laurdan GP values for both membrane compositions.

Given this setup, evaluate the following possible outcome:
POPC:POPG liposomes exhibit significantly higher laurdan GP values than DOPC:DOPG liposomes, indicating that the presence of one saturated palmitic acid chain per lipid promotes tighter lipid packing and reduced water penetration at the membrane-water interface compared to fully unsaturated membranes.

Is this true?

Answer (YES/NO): YES